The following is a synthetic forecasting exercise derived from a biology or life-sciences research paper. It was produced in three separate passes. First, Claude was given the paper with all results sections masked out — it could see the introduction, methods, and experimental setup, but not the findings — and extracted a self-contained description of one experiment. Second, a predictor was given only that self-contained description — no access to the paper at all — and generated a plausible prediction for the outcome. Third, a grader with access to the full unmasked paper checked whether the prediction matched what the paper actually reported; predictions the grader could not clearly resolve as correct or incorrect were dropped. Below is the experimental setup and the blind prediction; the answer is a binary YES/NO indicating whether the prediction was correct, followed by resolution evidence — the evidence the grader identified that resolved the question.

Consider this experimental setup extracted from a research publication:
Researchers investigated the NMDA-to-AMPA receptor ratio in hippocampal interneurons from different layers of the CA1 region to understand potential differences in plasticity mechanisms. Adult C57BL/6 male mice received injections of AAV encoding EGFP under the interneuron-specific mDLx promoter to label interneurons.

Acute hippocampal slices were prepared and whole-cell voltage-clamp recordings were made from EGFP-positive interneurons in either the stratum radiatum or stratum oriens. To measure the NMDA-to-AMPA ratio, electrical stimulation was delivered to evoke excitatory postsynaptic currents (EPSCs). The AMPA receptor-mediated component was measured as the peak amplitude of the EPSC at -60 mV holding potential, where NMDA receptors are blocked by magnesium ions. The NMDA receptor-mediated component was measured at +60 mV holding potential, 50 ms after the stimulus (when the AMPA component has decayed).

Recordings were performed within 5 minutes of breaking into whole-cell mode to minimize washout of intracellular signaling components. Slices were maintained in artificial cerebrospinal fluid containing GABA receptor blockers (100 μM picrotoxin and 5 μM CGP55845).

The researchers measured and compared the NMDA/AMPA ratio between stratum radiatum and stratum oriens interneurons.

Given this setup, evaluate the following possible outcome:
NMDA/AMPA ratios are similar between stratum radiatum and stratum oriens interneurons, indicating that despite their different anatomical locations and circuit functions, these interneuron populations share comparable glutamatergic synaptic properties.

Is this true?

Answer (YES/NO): NO